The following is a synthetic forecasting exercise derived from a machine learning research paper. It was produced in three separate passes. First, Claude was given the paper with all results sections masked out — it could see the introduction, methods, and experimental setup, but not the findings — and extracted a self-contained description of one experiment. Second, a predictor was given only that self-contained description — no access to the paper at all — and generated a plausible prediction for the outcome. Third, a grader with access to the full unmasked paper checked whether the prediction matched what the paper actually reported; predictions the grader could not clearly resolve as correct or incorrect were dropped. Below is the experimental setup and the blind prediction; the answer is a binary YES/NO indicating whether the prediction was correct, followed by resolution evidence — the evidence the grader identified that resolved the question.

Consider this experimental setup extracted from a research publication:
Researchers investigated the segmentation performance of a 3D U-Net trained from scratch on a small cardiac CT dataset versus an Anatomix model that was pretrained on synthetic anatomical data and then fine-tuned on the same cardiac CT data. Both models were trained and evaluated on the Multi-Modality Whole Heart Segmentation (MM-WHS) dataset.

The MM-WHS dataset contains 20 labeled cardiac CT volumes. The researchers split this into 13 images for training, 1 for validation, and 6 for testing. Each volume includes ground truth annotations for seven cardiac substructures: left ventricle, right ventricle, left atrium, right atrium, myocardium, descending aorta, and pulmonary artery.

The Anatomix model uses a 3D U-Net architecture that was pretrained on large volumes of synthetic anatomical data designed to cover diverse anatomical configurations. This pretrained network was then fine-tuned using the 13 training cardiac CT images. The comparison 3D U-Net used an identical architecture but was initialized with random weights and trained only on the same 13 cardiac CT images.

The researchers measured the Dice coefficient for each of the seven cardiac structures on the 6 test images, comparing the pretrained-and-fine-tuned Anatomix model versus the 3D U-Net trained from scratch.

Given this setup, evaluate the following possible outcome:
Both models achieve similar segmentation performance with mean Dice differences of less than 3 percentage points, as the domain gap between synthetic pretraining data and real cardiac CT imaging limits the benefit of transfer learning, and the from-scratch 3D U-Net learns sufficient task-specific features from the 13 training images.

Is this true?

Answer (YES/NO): NO